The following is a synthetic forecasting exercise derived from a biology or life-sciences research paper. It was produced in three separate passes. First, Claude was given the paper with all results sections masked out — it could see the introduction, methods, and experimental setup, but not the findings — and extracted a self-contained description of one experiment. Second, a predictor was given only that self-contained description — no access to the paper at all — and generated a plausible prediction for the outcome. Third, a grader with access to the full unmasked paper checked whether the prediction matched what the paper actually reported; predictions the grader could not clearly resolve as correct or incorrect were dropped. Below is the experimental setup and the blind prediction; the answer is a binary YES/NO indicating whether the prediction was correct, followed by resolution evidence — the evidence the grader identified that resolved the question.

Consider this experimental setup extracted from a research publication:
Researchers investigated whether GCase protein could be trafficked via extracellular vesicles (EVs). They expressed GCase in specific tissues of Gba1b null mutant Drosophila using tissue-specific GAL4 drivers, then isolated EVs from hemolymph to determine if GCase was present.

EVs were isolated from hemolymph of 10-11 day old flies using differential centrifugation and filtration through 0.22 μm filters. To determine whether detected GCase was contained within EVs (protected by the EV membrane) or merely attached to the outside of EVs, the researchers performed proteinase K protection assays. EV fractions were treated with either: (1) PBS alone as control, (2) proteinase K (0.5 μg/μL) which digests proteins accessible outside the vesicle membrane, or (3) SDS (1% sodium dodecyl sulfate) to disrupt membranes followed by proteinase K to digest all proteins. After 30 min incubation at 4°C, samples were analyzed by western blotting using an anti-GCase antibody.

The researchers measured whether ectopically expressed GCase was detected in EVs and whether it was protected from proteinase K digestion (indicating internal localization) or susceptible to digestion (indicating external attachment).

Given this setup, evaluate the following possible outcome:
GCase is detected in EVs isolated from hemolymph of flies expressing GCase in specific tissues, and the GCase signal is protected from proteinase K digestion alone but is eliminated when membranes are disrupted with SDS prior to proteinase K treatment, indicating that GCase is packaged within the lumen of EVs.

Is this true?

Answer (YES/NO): YES